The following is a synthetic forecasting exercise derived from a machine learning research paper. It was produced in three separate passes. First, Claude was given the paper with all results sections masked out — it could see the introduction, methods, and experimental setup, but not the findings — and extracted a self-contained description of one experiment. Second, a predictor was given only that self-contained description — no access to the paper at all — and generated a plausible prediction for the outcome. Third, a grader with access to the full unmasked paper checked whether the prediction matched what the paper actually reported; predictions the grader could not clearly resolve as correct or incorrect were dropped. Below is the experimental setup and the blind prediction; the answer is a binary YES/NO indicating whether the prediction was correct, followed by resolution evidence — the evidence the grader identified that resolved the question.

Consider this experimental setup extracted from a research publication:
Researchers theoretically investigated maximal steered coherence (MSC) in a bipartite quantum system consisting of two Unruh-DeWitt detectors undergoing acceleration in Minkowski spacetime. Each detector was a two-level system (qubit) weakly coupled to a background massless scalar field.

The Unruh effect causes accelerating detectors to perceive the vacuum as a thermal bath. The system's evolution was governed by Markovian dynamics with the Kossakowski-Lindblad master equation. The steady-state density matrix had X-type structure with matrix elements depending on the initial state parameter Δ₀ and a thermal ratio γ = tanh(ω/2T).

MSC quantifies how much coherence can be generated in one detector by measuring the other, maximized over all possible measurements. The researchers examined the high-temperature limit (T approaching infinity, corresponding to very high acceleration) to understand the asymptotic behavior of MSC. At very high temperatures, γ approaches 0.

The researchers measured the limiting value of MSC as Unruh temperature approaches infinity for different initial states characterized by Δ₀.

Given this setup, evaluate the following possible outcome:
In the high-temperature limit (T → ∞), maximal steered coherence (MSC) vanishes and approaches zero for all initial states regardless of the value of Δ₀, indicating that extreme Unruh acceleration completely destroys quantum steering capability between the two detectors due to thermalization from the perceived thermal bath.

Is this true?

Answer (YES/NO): NO